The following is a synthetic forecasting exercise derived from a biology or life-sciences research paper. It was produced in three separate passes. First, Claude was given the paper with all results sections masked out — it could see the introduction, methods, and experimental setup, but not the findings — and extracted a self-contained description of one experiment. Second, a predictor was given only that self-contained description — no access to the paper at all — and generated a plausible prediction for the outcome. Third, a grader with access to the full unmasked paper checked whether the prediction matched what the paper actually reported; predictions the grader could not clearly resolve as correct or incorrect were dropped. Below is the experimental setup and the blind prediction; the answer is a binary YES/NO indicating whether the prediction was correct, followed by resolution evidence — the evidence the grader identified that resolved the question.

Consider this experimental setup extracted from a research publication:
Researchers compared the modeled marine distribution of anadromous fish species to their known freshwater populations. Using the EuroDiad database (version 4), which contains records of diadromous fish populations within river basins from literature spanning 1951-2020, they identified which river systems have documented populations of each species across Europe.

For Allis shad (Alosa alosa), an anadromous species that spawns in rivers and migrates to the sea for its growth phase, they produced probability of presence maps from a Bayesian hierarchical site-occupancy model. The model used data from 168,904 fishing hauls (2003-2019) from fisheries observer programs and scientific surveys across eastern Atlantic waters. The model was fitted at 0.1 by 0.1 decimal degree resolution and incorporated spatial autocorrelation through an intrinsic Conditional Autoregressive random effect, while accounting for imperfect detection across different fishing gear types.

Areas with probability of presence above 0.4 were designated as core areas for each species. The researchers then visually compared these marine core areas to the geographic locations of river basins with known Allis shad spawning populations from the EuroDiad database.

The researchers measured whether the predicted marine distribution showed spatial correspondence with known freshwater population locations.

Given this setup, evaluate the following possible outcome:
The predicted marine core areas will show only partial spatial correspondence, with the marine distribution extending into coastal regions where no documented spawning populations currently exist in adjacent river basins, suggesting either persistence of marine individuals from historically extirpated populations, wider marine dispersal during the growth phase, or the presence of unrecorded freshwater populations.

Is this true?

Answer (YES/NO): NO